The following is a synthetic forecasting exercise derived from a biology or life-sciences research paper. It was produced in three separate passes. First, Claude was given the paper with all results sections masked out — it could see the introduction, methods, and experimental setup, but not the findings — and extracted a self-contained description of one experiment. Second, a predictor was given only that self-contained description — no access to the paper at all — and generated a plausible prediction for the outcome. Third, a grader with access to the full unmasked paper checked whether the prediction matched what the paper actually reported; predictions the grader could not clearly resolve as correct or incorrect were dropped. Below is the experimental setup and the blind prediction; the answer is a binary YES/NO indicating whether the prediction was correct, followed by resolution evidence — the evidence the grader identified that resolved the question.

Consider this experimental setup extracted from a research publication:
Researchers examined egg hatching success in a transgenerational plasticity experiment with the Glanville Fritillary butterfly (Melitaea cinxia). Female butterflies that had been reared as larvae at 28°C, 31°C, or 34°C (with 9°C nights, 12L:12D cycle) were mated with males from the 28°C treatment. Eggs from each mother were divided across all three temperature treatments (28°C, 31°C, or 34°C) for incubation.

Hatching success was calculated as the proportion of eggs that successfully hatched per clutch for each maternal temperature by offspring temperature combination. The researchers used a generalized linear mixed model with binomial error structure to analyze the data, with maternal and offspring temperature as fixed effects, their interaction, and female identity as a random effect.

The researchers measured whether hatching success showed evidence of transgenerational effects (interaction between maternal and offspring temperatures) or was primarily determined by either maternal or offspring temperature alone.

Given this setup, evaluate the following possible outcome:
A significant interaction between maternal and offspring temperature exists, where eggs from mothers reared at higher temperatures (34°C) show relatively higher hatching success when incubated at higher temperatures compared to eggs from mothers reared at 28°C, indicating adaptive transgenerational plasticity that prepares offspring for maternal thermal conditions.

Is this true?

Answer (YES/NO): NO